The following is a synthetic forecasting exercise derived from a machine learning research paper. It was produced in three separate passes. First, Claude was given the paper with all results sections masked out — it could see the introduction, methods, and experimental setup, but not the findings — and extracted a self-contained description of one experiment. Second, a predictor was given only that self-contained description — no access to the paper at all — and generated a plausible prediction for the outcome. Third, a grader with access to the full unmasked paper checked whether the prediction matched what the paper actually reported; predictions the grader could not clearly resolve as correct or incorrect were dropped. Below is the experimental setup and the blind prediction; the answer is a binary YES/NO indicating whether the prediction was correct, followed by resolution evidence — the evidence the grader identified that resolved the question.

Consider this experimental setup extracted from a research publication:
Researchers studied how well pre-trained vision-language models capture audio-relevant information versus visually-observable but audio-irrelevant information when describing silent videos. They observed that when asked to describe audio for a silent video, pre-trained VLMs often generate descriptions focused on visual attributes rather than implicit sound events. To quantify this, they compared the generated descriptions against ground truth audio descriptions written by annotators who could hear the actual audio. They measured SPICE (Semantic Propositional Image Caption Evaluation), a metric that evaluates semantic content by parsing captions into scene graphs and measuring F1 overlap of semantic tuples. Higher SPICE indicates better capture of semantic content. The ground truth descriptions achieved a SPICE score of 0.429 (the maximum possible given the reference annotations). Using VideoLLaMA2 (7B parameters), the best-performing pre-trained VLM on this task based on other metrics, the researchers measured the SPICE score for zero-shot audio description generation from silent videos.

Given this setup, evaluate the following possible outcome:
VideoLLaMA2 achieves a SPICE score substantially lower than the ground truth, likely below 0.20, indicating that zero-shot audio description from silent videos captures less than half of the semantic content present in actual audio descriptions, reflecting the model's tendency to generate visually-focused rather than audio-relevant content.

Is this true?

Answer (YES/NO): YES